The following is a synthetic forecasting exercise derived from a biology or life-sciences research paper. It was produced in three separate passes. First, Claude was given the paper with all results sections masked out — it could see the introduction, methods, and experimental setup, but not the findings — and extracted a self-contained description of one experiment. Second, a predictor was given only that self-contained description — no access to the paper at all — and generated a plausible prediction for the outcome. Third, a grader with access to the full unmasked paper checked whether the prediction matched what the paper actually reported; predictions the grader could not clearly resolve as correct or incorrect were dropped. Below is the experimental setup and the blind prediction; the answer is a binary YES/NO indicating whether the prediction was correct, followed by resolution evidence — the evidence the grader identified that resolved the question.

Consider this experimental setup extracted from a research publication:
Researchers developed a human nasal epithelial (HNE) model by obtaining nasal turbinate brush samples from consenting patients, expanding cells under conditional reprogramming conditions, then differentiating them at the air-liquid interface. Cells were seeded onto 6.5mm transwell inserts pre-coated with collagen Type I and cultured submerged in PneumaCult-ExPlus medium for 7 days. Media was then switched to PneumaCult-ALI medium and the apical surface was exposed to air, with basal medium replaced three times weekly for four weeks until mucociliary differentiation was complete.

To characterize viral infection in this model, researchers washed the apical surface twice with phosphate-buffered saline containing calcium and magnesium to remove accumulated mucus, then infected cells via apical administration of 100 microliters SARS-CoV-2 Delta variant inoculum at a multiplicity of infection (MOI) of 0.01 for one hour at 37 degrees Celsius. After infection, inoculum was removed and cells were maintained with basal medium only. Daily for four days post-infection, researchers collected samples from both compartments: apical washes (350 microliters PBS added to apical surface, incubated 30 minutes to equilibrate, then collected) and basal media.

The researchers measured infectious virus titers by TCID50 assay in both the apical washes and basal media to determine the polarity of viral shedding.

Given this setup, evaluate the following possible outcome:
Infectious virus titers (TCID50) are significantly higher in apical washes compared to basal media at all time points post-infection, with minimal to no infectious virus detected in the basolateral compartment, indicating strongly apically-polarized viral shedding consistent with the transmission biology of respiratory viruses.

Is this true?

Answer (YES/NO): YES